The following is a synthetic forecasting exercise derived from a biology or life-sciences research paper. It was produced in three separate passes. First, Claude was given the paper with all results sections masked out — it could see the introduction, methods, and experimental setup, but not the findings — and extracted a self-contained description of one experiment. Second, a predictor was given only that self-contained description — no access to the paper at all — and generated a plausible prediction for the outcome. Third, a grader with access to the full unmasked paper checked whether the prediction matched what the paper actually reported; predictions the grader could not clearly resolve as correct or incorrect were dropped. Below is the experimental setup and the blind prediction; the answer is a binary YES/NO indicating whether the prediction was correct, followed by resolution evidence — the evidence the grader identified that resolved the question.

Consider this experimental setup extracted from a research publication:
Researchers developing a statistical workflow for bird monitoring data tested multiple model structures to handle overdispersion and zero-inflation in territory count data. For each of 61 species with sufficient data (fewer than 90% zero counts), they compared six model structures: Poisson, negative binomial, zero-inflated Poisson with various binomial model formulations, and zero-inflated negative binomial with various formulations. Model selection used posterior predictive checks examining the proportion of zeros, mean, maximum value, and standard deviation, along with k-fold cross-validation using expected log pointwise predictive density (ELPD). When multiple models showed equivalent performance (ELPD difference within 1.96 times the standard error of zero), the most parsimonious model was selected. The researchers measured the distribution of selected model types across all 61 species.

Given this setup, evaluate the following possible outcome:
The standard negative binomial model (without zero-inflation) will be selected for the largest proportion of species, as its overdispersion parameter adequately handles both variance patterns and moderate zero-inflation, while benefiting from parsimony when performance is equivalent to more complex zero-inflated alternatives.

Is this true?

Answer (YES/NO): NO